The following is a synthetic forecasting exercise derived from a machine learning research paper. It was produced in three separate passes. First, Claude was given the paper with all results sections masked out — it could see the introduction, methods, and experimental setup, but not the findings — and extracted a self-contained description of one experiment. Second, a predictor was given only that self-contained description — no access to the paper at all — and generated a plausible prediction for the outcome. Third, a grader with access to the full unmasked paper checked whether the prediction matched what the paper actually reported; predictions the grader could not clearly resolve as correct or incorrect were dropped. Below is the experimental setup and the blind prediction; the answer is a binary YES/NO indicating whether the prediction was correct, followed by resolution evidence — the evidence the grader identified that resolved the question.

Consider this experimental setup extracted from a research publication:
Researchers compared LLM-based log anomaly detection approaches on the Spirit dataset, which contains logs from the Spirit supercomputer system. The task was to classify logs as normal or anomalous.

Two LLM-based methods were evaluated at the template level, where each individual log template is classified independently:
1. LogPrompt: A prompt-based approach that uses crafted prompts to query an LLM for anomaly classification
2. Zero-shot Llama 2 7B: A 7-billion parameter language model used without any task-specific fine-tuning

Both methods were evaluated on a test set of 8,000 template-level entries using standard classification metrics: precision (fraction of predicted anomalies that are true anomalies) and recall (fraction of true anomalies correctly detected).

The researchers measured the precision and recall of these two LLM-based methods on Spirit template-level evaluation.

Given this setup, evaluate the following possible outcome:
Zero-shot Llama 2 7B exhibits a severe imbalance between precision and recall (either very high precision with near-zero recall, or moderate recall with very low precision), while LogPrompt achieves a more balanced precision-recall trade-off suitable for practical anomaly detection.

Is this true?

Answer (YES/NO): NO